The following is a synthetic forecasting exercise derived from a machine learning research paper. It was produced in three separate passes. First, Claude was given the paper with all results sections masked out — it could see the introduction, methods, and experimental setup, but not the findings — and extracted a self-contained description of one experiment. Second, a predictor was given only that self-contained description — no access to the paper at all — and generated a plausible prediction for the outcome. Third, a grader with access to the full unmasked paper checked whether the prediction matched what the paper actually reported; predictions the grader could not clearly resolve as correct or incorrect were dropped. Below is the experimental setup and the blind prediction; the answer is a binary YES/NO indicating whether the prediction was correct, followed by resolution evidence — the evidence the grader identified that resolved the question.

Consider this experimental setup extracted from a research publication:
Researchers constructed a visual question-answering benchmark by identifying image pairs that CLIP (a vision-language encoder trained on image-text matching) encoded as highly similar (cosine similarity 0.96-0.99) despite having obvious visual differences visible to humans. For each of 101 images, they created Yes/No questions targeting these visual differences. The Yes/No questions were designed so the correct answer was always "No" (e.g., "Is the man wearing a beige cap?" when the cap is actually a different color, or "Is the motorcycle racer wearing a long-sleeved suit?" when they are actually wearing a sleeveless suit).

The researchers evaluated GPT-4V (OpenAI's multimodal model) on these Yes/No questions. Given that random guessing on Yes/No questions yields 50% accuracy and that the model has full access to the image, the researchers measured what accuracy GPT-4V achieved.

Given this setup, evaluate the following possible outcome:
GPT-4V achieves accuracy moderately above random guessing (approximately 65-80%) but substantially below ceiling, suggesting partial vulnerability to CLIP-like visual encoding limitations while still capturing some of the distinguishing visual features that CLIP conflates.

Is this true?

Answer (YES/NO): NO